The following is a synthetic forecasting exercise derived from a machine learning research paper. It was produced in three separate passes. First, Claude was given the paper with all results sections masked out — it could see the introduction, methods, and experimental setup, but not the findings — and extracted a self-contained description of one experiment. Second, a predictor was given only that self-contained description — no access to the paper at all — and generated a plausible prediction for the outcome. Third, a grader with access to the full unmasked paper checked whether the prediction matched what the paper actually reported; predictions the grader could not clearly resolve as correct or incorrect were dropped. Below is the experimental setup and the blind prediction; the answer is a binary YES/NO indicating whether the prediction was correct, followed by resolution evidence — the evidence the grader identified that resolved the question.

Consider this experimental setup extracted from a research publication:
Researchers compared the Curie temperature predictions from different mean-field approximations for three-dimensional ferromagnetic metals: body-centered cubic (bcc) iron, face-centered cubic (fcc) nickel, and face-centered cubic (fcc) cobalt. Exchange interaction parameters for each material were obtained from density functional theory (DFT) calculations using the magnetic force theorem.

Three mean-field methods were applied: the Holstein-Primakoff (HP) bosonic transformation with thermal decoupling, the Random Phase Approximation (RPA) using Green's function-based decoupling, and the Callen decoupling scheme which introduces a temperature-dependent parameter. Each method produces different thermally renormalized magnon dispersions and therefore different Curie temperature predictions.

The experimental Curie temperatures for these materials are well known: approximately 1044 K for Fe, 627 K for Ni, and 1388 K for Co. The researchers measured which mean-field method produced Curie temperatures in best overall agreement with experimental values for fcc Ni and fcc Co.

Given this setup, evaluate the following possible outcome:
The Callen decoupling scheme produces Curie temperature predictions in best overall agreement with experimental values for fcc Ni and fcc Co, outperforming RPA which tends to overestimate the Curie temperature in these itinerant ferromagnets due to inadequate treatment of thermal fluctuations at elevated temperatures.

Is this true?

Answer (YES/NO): NO